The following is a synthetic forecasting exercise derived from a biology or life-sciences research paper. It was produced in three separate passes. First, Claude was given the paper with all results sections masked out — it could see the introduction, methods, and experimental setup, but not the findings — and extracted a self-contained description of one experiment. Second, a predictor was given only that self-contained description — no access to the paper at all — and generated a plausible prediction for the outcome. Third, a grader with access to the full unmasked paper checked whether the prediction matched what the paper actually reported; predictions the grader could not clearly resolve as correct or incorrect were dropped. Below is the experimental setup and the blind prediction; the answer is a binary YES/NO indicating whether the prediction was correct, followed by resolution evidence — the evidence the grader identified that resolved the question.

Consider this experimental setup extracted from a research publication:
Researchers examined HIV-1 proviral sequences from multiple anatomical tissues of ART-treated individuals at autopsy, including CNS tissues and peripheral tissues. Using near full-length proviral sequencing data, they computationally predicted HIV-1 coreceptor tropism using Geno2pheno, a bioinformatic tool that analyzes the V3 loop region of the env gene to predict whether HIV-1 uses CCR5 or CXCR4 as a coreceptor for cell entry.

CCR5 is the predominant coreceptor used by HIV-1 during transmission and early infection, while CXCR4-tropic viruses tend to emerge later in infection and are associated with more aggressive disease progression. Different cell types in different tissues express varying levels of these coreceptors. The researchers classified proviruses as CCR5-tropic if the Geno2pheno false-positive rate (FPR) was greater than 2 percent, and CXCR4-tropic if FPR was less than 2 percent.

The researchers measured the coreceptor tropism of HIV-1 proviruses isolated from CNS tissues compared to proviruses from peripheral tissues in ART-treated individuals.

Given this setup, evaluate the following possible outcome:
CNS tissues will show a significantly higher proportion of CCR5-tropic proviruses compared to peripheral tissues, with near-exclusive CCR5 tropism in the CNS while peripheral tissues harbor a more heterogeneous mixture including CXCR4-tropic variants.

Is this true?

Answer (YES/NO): NO